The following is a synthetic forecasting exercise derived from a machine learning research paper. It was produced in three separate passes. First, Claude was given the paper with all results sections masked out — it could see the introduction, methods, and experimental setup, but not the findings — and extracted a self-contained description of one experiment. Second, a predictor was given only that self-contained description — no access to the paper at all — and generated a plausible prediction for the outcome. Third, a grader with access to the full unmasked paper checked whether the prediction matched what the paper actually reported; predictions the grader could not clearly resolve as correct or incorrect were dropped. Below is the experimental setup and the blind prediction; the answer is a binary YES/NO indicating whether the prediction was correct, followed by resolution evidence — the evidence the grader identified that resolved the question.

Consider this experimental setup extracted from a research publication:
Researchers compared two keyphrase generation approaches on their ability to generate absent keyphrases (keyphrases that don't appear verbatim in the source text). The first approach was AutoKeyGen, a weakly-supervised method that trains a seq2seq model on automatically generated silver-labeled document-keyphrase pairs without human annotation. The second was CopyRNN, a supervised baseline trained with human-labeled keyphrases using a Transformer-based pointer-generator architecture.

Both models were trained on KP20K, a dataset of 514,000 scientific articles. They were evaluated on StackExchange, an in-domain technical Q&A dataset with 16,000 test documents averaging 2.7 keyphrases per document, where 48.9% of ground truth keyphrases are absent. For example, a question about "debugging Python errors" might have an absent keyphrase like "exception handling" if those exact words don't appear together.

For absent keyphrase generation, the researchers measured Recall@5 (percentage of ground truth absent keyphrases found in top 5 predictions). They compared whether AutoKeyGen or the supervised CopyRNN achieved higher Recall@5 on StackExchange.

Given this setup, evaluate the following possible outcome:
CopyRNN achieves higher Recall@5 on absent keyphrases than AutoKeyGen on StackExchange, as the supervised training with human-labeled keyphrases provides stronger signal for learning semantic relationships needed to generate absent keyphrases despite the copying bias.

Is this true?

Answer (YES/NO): YES